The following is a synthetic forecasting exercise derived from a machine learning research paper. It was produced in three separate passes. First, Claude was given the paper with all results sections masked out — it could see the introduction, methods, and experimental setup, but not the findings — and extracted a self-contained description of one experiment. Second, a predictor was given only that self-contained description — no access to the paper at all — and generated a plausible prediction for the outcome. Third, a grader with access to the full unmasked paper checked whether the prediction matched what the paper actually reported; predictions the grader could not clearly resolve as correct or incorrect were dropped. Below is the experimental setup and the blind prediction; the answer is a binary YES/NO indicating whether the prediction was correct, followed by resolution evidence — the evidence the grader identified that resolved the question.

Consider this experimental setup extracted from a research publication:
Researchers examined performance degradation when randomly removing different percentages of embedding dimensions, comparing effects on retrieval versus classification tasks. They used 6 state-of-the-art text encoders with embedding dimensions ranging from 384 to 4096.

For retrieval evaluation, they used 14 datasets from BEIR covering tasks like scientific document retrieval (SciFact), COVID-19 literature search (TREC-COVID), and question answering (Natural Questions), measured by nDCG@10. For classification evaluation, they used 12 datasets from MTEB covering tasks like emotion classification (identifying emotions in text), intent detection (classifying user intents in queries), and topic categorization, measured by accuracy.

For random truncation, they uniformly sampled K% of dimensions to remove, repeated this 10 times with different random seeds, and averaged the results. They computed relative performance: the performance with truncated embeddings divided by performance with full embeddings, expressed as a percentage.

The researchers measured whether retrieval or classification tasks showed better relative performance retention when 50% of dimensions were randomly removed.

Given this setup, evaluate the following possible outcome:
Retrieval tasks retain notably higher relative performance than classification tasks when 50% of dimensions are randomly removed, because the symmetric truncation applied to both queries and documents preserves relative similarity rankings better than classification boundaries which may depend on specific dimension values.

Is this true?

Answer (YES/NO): NO